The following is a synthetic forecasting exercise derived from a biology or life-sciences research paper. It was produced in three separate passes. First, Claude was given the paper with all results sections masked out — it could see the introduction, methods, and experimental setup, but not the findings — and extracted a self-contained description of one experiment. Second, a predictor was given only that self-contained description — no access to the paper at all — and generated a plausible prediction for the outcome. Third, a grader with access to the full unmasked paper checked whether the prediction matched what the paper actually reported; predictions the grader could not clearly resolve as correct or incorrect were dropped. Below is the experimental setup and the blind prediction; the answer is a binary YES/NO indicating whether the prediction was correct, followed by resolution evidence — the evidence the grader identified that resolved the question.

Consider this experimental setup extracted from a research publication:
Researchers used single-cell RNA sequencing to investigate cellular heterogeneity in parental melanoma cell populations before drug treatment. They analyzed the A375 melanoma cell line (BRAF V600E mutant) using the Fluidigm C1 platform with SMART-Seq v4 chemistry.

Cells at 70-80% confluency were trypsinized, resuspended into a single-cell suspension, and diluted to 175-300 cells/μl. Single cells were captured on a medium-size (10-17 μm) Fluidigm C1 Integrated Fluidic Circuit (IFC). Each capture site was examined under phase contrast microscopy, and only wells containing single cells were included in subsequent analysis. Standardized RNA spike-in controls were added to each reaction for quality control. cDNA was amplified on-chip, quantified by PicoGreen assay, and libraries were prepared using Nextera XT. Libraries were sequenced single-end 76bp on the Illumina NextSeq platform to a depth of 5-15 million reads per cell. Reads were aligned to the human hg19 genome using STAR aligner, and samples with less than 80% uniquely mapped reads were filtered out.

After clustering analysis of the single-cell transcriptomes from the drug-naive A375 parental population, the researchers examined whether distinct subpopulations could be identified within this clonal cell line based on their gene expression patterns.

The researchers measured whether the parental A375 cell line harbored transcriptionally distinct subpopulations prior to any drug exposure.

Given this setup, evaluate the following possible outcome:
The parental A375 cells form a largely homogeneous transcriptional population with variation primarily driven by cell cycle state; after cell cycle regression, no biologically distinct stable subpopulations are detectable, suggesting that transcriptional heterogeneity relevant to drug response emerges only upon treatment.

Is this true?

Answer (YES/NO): NO